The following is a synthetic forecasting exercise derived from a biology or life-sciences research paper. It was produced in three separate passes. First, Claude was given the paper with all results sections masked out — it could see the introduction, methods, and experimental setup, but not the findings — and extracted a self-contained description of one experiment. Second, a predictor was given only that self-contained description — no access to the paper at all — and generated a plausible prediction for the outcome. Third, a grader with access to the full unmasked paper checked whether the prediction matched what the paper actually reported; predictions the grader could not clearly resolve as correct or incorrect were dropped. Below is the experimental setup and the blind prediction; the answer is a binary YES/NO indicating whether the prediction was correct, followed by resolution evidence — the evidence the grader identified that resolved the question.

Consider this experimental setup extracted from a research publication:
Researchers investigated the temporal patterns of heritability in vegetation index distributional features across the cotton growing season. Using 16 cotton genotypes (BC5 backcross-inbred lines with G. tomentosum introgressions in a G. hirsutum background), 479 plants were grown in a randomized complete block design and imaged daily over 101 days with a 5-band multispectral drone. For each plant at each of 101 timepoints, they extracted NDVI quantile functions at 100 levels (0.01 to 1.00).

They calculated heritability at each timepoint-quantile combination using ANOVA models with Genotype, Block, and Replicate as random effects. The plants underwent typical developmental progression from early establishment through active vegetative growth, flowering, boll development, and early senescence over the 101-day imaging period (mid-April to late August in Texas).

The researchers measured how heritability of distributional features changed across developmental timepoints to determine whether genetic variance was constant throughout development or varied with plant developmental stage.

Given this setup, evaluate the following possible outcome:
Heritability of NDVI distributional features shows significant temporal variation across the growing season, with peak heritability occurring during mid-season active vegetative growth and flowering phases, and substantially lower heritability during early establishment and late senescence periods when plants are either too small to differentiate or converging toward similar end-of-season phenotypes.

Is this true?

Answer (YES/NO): YES